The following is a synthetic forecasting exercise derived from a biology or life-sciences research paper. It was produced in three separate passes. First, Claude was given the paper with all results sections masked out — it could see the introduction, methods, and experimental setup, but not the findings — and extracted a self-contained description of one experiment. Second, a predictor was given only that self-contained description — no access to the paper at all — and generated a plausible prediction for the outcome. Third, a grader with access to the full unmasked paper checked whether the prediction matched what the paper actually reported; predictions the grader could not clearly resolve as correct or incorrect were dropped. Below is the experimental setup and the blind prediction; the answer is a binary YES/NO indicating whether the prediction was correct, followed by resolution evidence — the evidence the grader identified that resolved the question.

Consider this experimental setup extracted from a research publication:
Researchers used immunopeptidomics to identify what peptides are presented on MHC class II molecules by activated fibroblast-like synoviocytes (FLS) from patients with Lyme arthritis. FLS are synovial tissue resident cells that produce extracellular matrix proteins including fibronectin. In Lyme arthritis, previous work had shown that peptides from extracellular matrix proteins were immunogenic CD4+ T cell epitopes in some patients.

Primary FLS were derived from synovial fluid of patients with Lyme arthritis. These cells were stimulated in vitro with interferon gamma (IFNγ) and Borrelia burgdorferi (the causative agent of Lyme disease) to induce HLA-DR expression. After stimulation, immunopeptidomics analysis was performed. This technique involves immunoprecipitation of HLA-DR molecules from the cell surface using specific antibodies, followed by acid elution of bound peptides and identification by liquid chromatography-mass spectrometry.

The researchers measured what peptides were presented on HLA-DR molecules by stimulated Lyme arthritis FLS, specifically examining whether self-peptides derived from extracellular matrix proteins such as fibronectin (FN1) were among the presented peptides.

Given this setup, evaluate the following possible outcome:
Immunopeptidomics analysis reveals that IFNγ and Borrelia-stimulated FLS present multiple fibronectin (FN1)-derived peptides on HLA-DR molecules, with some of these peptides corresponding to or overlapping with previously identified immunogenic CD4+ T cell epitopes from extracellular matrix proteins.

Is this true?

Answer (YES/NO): NO